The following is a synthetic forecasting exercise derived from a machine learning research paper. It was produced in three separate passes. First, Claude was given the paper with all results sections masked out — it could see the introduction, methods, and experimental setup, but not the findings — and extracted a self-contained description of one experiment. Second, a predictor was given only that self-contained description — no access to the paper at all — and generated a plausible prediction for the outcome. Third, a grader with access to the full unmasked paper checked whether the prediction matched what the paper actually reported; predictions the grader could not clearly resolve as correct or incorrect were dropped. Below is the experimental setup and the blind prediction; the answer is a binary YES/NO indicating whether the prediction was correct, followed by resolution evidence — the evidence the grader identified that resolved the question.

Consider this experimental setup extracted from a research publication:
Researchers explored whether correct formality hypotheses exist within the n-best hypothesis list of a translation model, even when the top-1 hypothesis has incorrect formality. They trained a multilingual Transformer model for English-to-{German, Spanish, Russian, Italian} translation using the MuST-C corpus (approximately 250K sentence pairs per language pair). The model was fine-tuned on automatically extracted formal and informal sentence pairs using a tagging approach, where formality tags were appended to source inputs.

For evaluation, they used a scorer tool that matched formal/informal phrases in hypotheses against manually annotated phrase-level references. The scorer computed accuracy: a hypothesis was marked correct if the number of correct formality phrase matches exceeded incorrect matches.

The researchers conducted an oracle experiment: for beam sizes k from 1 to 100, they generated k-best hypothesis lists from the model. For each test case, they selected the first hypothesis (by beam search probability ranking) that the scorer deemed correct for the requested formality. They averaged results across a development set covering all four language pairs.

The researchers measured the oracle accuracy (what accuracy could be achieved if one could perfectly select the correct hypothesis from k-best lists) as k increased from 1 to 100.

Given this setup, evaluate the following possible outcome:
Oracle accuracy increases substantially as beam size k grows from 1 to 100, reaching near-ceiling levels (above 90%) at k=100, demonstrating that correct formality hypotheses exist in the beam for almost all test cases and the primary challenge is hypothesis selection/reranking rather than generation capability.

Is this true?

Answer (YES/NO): YES